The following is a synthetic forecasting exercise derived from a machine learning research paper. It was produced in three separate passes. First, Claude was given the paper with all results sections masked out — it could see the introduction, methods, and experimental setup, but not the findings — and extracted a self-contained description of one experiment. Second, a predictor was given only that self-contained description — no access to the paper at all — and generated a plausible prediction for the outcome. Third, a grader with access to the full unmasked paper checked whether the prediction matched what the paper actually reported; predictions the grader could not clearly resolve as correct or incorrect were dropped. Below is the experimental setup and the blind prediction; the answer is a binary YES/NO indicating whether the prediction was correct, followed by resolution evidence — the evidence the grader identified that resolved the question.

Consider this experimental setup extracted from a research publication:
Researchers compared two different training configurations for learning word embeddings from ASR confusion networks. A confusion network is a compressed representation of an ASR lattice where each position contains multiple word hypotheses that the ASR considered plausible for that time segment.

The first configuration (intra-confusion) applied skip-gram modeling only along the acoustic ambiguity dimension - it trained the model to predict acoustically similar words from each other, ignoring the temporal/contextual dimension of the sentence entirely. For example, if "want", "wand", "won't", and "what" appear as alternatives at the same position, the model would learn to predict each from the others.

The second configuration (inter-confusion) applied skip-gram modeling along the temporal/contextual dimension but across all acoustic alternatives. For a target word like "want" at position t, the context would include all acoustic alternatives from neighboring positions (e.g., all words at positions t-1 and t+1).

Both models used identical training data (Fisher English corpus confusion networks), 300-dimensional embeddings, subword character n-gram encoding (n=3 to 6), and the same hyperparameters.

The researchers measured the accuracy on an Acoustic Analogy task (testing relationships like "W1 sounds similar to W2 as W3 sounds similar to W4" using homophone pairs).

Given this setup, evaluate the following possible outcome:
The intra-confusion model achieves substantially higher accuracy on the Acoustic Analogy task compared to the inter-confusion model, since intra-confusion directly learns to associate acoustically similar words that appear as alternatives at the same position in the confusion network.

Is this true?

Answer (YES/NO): NO